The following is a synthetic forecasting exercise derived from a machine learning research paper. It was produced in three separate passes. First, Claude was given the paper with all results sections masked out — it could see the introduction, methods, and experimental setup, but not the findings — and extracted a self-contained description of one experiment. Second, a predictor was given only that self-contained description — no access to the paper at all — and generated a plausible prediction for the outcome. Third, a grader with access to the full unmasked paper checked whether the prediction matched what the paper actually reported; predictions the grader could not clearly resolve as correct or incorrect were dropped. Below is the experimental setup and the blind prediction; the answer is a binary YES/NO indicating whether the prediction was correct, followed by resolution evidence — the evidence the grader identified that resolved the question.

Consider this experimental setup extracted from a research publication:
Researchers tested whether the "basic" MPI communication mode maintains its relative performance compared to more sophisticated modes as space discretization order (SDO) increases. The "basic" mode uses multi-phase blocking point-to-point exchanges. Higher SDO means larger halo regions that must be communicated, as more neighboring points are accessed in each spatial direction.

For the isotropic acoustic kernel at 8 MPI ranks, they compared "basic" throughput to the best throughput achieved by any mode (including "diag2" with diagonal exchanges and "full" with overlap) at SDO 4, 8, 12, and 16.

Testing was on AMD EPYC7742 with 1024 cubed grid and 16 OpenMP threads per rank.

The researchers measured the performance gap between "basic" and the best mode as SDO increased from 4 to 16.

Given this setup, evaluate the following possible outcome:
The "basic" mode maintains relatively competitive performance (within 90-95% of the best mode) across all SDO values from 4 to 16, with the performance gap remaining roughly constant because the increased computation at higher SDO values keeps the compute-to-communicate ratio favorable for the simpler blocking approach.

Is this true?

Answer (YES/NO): NO